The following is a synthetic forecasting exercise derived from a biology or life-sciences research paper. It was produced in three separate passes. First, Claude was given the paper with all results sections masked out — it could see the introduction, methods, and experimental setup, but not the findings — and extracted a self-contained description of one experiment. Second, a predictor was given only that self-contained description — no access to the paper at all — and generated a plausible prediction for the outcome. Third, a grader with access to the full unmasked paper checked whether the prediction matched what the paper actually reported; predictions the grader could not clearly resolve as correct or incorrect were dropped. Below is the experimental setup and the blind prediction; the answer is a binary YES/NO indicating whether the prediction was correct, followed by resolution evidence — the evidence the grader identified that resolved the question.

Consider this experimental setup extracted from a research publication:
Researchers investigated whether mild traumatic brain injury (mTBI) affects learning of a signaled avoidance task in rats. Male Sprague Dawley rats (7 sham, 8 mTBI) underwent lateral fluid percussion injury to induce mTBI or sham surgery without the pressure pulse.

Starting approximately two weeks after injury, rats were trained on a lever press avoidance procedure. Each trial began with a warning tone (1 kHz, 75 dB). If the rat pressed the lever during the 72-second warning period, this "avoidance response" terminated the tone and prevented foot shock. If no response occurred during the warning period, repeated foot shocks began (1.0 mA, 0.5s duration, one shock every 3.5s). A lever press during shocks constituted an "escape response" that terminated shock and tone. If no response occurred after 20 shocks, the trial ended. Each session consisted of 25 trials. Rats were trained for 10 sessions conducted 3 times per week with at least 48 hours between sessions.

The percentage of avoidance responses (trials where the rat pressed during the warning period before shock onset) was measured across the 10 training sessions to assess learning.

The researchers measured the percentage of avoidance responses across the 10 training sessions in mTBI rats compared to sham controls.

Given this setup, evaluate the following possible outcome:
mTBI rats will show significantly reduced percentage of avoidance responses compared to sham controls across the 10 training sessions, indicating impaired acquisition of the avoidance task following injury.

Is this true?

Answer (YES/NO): NO